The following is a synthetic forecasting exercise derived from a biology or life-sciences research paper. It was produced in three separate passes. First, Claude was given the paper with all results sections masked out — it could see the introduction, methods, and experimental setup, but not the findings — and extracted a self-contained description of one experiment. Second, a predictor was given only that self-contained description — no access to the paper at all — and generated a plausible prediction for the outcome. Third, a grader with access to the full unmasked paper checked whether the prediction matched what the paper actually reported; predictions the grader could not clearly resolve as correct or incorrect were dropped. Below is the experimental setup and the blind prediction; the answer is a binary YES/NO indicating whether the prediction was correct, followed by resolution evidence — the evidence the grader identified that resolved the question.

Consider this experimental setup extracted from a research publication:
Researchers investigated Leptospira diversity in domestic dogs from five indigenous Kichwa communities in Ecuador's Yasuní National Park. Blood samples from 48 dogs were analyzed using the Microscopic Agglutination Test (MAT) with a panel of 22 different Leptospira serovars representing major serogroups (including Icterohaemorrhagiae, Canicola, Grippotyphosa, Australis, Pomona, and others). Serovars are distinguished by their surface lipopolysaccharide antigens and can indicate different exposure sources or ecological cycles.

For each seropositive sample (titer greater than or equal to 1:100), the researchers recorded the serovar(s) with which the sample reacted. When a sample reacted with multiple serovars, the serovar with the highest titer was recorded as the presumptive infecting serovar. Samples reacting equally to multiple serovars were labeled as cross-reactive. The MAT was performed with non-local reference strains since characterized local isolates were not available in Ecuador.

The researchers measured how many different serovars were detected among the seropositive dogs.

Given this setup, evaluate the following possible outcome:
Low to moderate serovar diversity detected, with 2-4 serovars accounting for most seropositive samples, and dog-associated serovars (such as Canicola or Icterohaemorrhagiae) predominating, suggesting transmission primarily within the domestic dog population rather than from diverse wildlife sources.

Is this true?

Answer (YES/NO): NO